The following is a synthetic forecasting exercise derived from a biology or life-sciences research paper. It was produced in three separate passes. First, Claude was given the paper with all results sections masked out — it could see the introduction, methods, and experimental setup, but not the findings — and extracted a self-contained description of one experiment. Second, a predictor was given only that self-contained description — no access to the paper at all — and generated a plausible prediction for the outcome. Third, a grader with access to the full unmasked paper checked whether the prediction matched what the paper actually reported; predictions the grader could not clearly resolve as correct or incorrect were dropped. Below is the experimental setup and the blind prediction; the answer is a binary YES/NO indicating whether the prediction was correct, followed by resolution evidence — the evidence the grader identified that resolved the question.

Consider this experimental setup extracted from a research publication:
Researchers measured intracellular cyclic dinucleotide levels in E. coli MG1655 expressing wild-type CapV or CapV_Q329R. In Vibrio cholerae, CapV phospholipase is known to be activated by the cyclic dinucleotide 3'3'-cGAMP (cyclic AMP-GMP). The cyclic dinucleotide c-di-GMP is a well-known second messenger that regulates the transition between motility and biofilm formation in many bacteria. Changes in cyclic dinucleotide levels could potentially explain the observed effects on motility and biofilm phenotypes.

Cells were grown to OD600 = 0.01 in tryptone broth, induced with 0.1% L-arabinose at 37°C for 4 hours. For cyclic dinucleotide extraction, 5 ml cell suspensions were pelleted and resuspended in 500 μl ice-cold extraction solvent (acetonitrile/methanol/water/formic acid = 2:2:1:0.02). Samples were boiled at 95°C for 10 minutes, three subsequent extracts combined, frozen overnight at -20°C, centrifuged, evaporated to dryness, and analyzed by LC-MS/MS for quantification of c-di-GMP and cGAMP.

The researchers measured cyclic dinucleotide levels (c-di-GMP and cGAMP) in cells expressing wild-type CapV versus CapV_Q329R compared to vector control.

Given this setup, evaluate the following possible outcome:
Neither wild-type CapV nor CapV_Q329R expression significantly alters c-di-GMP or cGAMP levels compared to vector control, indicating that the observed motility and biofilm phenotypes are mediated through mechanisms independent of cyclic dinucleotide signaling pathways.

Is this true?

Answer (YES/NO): NO